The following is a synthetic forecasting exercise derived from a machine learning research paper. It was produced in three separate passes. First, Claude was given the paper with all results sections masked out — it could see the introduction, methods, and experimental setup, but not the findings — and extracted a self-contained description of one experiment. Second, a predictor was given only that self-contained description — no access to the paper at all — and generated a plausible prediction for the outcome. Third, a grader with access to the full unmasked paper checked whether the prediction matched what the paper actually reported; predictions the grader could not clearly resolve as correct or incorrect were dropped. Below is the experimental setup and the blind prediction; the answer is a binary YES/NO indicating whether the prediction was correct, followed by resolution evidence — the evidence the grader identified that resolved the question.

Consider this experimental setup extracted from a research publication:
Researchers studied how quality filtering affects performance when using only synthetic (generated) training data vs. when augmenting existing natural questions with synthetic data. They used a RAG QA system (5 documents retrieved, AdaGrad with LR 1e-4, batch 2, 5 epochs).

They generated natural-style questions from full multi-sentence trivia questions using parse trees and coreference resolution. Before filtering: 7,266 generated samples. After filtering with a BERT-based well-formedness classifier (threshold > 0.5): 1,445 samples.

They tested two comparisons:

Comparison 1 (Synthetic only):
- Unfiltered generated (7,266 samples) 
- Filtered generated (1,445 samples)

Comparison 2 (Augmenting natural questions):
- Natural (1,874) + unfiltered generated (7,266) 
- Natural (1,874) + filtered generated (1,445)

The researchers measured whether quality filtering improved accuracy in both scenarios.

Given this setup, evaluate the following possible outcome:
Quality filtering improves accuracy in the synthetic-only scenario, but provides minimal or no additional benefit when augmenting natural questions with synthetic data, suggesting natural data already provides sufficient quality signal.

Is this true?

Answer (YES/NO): NO